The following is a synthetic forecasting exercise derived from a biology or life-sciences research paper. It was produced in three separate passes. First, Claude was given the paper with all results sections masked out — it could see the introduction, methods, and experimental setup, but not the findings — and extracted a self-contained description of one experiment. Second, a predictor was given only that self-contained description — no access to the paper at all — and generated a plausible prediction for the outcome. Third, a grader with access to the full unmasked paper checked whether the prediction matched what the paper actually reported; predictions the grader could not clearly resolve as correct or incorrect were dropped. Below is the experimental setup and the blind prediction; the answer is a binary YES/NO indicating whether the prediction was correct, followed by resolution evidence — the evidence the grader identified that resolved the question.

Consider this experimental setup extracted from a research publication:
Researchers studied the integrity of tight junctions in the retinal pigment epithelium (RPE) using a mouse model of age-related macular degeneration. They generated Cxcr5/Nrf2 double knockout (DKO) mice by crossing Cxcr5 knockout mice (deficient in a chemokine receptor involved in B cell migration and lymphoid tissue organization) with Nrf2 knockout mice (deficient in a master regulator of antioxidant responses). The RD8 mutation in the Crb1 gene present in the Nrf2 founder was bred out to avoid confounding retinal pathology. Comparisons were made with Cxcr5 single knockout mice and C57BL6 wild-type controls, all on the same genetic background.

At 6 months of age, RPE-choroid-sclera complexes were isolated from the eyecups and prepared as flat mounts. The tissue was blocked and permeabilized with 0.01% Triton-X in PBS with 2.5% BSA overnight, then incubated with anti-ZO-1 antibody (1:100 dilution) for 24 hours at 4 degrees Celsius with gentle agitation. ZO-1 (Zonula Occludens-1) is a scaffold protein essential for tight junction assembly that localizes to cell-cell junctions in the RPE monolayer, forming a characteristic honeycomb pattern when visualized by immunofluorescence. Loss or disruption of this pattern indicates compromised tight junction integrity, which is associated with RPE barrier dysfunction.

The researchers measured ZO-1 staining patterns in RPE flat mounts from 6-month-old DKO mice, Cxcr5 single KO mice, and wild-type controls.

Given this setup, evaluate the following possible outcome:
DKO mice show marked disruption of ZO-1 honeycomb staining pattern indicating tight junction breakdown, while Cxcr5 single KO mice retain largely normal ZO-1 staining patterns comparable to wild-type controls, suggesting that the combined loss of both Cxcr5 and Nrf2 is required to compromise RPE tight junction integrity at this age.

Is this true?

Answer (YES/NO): YES